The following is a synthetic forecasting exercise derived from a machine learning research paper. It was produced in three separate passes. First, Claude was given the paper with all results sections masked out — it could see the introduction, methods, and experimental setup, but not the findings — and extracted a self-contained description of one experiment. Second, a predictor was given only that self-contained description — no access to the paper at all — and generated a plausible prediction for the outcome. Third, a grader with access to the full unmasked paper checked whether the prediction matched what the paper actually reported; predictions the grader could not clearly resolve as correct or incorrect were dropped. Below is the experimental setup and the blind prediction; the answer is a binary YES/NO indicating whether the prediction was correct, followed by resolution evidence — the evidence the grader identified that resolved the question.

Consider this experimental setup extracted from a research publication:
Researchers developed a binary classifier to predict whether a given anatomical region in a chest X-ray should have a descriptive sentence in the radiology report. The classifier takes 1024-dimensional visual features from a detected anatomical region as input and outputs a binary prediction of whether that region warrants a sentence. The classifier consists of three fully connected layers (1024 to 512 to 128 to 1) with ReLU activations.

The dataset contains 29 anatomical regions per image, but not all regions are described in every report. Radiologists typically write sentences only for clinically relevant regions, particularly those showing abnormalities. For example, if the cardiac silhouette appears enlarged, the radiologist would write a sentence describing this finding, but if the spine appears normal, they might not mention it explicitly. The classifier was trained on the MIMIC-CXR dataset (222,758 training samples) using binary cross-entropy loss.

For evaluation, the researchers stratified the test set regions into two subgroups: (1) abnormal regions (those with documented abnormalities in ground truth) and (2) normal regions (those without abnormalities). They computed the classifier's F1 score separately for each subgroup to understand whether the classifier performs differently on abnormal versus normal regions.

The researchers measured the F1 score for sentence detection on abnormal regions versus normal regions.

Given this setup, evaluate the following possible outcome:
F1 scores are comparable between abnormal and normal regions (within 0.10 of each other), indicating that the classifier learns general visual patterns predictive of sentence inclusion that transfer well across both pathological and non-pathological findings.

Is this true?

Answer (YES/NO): NO